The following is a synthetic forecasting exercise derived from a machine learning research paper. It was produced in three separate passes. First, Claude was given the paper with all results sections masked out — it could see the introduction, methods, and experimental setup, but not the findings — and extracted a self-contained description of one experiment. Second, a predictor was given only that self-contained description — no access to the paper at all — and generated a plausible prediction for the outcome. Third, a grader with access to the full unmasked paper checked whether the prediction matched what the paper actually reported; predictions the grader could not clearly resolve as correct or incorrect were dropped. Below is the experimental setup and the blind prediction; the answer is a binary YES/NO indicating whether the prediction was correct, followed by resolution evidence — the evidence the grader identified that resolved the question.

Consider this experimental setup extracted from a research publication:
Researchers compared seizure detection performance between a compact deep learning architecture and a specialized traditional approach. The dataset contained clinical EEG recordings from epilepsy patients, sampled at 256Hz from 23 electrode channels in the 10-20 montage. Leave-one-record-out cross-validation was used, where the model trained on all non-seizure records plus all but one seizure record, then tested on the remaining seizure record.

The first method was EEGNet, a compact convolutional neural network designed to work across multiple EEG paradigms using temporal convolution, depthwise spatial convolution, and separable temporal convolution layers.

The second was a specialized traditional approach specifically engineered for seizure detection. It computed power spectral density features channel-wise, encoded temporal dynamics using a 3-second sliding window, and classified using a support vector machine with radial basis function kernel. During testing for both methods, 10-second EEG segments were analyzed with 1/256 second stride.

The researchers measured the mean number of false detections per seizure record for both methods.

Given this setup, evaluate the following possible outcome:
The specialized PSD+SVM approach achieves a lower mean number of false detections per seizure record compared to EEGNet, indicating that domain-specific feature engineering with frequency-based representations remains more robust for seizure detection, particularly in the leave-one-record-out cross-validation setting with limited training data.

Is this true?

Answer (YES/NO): YES